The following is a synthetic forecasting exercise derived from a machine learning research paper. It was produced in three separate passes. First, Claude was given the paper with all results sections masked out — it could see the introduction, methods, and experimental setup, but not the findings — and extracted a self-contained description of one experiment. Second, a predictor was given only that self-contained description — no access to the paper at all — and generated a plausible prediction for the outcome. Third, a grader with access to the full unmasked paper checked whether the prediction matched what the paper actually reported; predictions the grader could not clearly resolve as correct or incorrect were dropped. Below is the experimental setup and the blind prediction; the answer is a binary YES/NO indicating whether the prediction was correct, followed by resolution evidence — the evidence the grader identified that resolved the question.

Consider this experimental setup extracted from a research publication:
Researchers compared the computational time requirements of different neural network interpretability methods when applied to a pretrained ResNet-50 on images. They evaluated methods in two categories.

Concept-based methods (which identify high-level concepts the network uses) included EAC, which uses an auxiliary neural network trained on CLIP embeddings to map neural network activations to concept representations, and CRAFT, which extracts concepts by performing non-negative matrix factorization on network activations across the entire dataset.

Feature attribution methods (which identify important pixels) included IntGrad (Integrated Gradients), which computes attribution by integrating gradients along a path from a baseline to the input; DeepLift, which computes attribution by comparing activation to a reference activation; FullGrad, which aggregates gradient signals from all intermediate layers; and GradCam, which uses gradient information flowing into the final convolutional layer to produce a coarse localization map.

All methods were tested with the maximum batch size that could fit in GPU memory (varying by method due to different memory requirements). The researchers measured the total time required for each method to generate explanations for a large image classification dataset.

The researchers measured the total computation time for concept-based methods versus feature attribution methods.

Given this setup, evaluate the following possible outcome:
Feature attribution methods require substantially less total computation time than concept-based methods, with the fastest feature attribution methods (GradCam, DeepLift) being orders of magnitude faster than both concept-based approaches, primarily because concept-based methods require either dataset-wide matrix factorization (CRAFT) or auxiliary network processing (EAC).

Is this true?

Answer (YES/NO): YES